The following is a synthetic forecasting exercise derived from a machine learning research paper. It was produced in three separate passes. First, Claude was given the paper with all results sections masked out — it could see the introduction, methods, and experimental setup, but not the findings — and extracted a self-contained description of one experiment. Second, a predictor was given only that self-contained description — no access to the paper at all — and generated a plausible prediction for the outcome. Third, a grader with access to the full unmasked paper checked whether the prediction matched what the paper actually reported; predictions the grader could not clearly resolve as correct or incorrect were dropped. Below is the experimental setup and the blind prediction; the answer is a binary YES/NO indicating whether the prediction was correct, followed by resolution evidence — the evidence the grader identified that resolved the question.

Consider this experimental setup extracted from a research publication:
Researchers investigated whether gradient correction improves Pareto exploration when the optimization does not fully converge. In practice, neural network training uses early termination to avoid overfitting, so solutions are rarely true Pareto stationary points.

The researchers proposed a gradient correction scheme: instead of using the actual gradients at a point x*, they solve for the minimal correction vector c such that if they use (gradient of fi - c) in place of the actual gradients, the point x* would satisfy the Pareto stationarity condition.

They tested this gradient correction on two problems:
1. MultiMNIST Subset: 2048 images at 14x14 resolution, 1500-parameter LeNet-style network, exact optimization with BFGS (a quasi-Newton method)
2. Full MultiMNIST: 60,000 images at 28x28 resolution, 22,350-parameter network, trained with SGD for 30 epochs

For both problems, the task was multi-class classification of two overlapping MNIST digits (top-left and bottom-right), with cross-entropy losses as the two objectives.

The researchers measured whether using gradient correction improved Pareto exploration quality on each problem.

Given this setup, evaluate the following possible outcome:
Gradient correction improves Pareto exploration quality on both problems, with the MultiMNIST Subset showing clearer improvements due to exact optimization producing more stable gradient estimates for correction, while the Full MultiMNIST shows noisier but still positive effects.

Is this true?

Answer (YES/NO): NO